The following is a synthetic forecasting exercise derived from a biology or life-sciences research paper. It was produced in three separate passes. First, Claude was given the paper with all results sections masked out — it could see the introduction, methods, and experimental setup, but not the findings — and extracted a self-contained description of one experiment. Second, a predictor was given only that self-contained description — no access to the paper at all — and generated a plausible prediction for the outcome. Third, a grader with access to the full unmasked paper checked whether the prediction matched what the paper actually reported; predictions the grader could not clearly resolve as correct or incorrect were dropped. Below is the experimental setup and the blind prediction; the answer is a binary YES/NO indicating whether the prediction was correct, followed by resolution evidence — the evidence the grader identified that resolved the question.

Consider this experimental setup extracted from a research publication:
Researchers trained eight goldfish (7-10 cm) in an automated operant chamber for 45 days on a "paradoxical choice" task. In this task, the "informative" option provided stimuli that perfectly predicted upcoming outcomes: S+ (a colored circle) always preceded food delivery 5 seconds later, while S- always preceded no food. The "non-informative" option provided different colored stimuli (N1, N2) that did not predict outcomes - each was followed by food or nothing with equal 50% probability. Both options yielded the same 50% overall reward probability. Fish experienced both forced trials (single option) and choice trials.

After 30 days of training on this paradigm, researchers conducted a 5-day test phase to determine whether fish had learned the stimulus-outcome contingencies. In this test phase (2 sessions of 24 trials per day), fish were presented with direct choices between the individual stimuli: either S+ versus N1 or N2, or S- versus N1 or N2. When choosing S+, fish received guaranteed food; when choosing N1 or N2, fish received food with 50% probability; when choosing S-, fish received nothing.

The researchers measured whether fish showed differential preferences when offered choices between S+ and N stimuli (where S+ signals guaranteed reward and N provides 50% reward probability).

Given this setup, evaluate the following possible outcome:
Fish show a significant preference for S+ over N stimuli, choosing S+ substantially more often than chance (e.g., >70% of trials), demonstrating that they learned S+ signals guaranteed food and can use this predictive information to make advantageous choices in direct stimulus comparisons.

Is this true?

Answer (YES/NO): NO